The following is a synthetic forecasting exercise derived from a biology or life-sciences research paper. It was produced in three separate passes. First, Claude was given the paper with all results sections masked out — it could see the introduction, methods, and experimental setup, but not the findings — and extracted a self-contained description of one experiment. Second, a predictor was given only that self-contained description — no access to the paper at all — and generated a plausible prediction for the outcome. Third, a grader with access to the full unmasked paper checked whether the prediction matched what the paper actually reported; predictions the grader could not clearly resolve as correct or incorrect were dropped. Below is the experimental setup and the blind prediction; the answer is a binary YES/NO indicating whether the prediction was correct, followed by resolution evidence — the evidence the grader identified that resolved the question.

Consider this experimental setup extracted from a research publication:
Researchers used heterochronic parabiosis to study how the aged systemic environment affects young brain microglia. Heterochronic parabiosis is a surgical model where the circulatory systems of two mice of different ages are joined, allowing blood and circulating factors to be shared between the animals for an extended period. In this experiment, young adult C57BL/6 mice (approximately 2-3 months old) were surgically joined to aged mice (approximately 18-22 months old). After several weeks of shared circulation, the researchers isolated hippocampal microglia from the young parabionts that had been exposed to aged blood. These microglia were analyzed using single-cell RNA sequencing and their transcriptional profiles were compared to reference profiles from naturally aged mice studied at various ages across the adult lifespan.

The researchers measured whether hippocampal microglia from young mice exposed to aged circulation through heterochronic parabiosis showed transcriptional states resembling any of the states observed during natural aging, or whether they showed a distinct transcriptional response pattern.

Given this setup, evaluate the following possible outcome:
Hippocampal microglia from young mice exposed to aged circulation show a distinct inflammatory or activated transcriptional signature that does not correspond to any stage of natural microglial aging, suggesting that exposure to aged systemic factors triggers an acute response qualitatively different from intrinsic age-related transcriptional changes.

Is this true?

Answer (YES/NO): NO